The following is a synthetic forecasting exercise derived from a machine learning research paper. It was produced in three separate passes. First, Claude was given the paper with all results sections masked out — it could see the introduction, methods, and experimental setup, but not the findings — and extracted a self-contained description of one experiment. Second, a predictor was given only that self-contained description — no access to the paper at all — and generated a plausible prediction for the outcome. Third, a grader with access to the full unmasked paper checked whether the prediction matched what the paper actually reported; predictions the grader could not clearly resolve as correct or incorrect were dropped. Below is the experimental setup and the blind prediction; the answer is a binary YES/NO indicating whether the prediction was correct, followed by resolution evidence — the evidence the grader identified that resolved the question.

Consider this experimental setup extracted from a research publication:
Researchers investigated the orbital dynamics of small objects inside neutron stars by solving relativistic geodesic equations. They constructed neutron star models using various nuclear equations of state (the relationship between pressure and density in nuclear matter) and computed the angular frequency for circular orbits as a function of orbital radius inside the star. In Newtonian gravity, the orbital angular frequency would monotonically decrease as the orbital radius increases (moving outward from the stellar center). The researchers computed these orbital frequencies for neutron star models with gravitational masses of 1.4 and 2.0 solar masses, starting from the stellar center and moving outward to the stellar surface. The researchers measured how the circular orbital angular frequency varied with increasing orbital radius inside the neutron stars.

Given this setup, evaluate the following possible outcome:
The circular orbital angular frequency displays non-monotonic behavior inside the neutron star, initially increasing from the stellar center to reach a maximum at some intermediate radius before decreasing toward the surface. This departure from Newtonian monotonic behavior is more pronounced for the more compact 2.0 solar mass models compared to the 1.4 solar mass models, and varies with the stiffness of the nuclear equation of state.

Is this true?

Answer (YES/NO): YES